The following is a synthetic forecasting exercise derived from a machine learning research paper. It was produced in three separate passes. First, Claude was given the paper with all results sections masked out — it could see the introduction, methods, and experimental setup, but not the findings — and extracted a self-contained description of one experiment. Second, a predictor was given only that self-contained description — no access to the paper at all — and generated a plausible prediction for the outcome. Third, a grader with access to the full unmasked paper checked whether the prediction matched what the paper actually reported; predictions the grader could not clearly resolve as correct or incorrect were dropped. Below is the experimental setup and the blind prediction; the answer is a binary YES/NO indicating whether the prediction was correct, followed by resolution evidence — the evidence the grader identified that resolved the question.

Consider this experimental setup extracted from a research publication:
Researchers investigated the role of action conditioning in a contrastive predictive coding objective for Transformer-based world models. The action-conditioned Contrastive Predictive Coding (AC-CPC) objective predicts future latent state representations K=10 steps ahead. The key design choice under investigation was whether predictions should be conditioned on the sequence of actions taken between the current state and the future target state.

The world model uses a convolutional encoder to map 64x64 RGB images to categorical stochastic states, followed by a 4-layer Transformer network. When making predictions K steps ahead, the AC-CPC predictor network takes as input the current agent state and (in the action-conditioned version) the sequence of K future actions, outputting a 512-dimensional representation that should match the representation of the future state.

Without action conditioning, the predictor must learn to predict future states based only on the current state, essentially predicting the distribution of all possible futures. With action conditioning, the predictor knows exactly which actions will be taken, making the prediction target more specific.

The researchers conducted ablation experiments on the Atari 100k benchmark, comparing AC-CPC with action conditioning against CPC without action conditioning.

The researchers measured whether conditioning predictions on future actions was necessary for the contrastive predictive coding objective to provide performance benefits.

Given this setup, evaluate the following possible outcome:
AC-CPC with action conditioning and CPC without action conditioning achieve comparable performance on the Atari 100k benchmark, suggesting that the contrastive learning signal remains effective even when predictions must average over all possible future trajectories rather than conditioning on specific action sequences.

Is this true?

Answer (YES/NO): NO